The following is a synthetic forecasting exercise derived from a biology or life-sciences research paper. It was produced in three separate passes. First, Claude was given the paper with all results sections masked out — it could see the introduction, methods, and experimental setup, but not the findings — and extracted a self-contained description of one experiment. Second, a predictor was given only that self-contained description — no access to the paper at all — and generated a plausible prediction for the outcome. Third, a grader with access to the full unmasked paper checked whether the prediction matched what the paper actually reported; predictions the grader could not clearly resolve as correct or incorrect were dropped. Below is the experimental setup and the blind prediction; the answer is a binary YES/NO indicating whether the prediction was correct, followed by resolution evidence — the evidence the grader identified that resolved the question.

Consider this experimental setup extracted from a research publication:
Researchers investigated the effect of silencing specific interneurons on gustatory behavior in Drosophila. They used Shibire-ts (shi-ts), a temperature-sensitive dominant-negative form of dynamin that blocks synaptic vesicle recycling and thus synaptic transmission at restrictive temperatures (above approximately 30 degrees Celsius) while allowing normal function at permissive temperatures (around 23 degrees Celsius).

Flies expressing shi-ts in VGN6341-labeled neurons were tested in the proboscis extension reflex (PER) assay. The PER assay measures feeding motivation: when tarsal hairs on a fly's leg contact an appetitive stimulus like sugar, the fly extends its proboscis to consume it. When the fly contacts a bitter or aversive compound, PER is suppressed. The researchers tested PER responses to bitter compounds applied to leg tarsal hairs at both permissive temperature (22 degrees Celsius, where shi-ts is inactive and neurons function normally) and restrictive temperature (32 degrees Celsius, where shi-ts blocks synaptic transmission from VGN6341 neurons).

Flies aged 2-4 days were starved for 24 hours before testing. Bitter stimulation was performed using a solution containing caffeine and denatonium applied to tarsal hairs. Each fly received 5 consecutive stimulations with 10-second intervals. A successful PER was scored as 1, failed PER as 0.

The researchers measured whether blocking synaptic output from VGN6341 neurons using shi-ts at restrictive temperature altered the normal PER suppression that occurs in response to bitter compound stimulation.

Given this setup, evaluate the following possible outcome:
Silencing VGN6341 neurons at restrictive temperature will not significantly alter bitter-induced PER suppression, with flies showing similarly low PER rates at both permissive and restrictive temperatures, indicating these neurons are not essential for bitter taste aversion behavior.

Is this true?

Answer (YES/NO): NO